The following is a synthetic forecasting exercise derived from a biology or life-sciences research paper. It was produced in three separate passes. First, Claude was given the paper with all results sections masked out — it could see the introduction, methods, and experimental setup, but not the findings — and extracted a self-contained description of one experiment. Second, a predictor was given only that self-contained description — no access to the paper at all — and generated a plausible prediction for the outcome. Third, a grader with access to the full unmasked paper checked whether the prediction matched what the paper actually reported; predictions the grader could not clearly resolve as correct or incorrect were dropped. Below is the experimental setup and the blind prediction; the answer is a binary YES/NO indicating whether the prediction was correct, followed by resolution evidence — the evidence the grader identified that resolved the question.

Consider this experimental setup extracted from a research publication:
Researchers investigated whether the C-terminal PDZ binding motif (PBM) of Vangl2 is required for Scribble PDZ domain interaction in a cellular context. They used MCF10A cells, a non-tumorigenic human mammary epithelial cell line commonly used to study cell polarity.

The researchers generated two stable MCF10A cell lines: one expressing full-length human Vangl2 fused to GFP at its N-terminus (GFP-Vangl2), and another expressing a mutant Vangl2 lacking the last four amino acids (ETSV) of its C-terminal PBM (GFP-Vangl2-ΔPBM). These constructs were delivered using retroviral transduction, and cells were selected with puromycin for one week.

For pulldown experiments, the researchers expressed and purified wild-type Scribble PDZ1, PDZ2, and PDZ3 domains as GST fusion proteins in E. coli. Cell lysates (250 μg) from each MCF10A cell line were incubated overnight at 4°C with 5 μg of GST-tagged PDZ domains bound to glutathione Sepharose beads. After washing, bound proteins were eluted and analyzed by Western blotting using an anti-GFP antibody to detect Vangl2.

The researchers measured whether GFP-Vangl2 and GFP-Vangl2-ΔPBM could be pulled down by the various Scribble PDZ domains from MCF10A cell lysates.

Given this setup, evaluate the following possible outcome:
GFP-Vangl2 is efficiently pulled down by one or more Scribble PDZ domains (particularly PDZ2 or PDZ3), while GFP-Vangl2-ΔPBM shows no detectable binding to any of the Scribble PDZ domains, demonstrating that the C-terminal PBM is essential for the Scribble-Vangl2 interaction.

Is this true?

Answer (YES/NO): YES